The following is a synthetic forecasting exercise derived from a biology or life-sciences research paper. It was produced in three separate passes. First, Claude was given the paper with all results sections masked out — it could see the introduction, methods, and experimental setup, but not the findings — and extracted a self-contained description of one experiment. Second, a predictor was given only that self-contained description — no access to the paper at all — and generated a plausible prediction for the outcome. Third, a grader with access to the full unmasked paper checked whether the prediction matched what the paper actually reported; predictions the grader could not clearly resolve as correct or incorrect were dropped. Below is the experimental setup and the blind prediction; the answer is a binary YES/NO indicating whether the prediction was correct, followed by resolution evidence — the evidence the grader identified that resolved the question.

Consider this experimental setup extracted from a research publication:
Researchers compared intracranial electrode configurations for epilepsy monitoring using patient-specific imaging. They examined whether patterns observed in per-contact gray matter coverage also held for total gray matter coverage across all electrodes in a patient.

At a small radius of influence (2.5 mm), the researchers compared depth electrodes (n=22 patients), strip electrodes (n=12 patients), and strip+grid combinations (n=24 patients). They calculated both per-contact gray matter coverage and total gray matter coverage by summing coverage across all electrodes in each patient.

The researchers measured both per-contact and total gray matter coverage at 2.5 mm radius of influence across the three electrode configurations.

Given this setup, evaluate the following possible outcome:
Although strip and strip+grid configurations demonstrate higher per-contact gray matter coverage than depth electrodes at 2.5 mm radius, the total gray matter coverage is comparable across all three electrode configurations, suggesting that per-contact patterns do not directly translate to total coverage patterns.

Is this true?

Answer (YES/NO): NO